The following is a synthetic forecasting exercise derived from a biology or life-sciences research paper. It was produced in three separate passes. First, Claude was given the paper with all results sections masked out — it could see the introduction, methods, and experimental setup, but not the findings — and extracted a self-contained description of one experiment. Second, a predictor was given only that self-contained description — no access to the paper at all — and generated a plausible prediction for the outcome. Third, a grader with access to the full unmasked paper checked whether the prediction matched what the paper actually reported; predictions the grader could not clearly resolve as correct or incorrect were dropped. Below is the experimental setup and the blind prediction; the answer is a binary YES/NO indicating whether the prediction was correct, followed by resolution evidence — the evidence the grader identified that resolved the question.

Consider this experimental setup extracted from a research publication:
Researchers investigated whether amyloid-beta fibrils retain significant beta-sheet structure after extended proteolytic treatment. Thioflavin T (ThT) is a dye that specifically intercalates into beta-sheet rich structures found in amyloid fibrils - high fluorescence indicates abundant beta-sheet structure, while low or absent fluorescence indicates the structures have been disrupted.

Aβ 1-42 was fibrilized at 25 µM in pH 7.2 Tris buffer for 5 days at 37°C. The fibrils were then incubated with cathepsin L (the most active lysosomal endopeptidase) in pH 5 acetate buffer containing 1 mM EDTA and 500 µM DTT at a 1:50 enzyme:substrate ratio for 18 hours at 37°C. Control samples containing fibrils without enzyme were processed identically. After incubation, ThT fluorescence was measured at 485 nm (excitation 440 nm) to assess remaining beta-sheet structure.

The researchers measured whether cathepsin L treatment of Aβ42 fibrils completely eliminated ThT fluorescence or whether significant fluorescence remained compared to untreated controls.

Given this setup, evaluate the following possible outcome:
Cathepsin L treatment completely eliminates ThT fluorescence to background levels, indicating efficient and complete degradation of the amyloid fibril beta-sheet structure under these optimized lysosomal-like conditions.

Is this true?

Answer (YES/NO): NO